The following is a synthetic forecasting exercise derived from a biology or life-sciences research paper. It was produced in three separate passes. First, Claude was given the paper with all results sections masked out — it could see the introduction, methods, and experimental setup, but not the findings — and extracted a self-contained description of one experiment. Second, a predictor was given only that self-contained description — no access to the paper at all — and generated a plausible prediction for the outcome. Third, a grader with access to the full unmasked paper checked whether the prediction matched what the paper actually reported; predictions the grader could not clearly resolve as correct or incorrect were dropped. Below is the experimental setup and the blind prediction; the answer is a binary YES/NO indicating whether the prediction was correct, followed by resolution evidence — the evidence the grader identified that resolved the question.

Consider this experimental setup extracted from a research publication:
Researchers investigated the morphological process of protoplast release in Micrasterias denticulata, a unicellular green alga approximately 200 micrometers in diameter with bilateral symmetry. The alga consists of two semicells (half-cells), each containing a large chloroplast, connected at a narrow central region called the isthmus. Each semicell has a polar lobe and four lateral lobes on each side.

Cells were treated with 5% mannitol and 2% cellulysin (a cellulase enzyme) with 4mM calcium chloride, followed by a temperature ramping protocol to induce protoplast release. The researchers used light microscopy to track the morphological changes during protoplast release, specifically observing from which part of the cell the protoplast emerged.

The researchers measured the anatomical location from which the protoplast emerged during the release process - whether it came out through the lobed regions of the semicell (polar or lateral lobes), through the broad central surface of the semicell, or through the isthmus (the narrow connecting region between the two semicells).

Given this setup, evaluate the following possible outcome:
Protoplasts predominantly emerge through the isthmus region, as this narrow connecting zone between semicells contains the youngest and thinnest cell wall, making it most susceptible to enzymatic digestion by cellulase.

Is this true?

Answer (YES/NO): YES